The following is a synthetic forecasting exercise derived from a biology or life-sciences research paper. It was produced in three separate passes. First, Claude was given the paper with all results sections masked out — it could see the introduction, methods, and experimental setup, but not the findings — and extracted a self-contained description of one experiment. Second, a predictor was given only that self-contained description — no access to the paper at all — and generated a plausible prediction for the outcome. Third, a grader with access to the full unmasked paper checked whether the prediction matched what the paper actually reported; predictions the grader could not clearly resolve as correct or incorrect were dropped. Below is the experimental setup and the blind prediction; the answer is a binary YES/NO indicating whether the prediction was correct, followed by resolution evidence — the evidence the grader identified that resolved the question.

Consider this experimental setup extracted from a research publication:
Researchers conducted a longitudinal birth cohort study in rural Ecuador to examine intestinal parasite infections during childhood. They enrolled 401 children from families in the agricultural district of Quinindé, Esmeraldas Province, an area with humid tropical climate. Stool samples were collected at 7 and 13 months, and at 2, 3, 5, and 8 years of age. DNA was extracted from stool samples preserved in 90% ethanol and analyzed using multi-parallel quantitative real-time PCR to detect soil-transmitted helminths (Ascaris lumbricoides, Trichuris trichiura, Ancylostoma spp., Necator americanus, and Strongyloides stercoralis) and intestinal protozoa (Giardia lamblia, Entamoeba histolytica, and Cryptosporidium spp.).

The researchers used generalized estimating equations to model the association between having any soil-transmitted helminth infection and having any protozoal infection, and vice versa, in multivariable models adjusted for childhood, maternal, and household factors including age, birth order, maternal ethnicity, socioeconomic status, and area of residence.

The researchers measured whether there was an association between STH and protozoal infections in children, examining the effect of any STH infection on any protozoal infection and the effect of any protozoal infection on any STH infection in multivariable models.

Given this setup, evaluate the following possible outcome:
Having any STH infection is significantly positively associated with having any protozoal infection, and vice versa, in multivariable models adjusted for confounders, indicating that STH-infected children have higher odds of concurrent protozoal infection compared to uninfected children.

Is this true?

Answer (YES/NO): YES